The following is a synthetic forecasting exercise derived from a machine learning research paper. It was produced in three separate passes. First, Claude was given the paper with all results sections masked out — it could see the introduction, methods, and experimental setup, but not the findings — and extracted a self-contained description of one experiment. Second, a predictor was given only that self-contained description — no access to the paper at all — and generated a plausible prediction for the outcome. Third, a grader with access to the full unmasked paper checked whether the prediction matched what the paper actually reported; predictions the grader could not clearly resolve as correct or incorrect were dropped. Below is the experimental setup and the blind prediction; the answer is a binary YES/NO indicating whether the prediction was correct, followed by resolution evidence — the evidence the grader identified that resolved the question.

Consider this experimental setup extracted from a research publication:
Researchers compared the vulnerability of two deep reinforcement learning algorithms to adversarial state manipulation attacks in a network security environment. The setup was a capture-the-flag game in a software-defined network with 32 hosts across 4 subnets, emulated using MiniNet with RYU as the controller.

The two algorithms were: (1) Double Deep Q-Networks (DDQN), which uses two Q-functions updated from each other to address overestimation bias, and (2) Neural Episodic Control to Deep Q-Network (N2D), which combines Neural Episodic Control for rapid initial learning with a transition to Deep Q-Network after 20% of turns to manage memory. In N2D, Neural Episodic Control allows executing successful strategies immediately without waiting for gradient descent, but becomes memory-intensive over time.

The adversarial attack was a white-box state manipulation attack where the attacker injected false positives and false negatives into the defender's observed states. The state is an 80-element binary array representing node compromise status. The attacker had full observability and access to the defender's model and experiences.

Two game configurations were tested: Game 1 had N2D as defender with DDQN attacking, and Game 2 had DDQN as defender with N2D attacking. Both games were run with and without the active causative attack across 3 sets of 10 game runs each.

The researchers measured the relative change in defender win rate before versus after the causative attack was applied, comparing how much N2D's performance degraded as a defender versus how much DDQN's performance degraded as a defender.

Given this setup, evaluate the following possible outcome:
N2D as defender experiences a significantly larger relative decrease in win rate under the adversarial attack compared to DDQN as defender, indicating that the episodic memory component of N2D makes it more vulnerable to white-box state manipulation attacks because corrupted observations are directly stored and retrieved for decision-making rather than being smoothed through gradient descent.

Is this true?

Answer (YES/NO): NO